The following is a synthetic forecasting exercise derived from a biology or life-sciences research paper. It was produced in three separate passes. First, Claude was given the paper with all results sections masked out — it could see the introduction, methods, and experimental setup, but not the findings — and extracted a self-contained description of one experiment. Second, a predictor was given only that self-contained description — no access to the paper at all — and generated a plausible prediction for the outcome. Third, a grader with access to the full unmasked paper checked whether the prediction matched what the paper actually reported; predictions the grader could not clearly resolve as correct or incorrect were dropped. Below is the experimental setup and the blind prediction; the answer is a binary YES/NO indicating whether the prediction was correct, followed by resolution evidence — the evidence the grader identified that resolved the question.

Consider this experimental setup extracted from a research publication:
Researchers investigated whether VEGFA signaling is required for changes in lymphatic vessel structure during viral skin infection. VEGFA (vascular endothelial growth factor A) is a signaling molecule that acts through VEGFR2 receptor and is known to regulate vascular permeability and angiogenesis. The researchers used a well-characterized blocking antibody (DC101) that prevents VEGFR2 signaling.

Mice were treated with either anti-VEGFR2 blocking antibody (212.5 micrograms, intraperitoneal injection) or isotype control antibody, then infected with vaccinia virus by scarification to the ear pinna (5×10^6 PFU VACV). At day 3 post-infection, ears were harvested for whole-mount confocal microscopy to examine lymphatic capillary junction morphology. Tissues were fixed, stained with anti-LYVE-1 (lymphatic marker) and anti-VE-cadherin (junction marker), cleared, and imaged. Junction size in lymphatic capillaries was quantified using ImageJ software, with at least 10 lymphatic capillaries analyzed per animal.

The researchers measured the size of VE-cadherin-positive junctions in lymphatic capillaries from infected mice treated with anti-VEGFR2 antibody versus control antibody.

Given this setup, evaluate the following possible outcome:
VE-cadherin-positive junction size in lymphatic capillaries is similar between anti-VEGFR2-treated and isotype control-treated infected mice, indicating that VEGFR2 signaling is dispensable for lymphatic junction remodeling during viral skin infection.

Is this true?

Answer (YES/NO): NO